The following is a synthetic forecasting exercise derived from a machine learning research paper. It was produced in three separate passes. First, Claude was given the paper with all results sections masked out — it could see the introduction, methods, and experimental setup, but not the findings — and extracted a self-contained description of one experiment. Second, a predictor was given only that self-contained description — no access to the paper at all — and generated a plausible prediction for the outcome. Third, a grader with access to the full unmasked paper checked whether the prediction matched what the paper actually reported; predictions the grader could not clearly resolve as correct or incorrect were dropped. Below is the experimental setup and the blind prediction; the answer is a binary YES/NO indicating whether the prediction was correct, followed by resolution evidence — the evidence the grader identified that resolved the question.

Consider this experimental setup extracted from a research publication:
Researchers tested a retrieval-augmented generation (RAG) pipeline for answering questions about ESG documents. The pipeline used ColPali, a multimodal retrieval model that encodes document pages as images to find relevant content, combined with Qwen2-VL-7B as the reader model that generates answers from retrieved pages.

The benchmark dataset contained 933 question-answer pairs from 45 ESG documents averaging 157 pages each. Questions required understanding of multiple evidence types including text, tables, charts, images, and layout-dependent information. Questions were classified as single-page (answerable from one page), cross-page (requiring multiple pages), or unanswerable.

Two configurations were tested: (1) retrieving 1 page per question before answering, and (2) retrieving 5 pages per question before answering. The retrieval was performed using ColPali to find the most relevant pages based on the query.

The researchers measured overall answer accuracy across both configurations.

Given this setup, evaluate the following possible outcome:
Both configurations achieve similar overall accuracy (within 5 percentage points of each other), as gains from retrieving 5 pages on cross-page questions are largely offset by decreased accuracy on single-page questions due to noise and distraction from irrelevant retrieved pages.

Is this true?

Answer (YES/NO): NO